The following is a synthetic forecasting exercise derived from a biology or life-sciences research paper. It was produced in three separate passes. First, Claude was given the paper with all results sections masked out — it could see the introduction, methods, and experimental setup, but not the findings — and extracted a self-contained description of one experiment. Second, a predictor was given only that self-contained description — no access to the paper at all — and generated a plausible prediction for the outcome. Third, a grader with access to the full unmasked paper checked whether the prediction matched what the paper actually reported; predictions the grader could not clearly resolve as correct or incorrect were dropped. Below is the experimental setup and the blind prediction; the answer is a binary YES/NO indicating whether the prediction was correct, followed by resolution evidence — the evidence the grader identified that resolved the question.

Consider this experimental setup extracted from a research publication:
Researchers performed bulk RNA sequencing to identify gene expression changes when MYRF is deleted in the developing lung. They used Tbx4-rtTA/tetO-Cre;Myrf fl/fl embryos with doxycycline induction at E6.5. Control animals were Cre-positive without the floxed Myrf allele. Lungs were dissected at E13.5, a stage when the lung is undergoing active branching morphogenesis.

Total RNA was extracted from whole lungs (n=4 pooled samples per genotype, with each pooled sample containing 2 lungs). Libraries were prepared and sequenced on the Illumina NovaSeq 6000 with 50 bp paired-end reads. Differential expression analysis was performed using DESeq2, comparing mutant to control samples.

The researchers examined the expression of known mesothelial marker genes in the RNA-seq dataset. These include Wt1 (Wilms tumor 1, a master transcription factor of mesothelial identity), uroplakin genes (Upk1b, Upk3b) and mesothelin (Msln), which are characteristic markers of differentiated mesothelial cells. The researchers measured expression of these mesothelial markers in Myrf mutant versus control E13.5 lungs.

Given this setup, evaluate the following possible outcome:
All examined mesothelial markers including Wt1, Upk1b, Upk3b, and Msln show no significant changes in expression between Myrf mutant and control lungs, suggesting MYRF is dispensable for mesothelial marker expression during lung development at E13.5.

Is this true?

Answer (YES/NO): NO